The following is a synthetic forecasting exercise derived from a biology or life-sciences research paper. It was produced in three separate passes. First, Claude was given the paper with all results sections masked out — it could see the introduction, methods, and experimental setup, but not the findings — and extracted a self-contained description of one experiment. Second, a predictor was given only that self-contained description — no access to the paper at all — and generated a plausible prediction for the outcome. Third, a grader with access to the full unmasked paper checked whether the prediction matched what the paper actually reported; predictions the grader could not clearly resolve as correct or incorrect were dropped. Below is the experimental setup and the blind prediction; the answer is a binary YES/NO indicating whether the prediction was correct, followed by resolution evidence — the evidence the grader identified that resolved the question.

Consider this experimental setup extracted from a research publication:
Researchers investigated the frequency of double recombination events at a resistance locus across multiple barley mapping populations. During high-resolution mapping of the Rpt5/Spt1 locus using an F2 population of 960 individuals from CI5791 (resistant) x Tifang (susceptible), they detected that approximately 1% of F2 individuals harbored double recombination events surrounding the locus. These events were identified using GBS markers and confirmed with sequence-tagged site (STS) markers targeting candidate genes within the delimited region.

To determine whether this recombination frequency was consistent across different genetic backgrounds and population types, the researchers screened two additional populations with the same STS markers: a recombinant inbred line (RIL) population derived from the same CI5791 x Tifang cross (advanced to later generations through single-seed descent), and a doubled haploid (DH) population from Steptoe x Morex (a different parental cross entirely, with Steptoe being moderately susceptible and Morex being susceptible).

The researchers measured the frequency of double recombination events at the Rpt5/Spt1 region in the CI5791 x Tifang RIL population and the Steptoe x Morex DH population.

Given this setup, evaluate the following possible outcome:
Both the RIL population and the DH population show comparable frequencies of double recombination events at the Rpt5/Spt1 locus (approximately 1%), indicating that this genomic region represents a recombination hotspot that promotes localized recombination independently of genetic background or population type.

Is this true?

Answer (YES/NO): NO